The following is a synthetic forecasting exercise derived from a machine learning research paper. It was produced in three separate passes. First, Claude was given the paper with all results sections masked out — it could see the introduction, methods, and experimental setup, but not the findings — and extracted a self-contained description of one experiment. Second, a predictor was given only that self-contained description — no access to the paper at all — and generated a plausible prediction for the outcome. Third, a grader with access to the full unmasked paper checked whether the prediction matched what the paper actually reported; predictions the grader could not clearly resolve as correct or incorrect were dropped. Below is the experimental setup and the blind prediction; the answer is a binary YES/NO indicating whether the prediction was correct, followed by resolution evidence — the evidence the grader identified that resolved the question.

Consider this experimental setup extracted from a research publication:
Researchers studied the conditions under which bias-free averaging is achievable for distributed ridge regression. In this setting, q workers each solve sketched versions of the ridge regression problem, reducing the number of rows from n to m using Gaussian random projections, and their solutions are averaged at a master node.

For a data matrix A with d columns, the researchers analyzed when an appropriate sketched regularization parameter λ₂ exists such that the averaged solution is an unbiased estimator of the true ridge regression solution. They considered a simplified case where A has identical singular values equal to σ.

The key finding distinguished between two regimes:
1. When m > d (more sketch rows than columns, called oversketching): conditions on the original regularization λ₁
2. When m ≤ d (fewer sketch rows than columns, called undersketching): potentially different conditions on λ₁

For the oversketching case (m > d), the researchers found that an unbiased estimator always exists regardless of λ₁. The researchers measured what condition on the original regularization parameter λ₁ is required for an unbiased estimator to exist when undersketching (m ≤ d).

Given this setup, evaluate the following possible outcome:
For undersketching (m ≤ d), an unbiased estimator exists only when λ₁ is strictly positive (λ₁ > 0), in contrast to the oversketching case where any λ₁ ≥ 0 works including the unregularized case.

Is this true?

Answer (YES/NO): NO